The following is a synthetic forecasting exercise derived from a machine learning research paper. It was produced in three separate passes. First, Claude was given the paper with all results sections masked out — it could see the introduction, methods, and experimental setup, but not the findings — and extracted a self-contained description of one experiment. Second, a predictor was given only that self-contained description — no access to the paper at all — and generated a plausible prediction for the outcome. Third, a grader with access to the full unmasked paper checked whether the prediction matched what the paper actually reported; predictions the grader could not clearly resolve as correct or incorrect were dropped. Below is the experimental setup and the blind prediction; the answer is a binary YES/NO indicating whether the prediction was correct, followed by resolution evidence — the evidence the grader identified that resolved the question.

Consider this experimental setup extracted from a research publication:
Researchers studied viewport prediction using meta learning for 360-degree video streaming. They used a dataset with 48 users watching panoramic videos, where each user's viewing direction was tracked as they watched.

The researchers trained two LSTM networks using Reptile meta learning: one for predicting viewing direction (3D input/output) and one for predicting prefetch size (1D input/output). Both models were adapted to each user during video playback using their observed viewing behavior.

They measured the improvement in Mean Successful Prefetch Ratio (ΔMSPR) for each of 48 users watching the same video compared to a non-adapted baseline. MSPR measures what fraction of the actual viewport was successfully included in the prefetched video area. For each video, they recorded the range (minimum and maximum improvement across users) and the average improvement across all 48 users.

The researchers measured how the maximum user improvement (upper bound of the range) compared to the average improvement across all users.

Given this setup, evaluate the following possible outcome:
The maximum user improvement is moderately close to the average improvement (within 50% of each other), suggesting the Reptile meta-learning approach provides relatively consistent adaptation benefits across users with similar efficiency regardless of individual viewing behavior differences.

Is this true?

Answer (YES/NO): NO